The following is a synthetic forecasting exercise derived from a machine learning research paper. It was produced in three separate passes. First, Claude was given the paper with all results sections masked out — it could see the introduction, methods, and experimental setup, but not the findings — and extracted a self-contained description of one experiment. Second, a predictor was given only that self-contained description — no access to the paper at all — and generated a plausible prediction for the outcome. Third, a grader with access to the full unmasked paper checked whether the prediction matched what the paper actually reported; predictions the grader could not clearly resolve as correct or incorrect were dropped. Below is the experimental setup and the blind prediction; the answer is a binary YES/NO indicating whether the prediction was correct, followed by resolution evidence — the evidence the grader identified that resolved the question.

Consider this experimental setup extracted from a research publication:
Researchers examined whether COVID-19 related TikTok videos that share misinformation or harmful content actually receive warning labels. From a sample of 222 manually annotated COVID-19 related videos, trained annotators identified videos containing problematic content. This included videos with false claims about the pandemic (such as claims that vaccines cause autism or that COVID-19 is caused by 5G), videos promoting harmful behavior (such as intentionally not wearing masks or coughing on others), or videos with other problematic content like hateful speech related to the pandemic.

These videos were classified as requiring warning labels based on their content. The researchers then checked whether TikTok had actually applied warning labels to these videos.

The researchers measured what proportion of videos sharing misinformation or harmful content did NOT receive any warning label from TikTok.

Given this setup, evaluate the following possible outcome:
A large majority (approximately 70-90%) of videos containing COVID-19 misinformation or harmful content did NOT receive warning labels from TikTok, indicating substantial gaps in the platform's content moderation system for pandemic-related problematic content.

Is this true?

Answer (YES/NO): NO